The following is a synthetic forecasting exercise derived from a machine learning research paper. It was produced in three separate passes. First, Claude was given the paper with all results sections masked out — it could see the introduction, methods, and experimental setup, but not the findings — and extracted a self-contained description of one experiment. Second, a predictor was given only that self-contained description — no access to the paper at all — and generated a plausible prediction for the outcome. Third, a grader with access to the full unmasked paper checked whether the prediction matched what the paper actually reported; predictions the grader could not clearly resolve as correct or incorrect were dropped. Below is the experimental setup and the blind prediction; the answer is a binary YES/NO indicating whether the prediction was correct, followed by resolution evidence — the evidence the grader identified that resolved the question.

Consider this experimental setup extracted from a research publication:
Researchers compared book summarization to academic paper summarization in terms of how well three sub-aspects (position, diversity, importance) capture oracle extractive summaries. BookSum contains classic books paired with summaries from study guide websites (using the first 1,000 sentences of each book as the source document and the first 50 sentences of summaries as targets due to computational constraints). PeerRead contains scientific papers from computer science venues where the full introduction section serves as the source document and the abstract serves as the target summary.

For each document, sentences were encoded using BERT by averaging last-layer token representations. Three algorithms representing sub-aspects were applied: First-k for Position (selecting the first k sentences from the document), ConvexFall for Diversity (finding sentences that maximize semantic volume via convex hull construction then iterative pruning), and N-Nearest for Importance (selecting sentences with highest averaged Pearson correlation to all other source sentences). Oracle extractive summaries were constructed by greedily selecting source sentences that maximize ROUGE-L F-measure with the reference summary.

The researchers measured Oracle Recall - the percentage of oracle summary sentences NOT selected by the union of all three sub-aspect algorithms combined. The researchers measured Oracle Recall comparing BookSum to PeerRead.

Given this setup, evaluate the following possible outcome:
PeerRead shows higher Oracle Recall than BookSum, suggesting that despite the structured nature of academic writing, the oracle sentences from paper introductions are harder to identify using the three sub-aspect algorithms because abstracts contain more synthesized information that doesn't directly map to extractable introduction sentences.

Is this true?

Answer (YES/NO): NO